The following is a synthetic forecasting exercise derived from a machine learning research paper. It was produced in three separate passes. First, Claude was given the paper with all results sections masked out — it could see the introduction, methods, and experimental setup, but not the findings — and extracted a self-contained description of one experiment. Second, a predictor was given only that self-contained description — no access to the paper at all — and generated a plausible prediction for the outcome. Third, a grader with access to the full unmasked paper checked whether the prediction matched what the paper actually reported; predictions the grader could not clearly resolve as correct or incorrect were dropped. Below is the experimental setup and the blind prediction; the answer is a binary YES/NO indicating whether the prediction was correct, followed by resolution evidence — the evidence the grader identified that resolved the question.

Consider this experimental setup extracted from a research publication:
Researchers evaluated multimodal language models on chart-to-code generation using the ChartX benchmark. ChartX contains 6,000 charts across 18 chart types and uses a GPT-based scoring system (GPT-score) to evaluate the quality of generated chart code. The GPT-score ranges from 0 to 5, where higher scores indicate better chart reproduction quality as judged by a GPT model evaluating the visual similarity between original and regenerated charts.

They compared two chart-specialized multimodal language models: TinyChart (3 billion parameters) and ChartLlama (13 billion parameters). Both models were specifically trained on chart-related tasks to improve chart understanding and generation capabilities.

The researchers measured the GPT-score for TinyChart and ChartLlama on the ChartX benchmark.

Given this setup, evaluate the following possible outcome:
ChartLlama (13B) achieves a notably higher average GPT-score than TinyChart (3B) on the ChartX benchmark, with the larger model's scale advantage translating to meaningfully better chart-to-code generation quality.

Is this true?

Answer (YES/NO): NO